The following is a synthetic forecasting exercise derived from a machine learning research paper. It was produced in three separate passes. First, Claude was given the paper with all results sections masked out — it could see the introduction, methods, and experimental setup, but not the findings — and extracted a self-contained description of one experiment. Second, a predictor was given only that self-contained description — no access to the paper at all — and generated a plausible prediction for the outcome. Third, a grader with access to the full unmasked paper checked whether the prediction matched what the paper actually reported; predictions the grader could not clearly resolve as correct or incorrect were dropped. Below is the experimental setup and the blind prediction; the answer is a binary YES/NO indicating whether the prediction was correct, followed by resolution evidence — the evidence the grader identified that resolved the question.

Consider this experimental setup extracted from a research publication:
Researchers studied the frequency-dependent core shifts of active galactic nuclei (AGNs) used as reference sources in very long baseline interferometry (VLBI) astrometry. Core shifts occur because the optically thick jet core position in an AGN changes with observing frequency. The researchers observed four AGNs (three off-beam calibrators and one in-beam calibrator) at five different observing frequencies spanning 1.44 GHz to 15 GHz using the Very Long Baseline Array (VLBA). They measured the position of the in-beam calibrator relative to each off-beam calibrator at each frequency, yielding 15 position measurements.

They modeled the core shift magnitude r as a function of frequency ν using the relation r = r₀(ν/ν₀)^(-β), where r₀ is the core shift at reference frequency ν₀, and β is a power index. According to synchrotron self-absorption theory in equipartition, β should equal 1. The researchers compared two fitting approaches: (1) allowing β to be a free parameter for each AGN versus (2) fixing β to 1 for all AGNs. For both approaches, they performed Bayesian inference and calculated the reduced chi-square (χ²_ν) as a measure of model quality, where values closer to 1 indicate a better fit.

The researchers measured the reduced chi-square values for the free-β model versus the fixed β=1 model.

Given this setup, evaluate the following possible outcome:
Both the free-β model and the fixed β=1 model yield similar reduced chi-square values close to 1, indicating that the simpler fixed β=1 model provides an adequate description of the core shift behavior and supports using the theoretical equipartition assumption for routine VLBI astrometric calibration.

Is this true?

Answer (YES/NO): NO